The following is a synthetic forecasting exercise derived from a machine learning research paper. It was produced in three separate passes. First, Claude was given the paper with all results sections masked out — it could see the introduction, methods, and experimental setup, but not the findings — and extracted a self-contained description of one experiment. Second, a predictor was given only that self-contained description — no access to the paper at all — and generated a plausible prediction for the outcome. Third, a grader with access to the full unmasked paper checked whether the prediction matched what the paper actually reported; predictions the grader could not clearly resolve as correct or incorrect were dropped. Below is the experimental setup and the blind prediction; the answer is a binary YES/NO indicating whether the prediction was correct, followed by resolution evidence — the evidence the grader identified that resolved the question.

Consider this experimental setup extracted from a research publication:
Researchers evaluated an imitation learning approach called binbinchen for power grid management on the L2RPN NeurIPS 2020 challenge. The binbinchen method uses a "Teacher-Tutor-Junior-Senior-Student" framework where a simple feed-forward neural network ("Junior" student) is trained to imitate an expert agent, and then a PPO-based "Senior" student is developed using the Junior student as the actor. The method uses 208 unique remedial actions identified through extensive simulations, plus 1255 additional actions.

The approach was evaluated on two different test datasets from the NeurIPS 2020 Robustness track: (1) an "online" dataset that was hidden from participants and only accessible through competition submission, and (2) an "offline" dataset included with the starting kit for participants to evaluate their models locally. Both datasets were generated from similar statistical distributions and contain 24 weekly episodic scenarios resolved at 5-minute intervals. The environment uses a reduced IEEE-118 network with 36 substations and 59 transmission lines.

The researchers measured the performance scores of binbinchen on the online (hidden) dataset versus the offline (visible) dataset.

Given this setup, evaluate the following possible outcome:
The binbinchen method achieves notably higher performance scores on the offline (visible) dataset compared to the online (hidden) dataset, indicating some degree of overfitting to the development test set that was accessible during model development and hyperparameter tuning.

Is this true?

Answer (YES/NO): NO